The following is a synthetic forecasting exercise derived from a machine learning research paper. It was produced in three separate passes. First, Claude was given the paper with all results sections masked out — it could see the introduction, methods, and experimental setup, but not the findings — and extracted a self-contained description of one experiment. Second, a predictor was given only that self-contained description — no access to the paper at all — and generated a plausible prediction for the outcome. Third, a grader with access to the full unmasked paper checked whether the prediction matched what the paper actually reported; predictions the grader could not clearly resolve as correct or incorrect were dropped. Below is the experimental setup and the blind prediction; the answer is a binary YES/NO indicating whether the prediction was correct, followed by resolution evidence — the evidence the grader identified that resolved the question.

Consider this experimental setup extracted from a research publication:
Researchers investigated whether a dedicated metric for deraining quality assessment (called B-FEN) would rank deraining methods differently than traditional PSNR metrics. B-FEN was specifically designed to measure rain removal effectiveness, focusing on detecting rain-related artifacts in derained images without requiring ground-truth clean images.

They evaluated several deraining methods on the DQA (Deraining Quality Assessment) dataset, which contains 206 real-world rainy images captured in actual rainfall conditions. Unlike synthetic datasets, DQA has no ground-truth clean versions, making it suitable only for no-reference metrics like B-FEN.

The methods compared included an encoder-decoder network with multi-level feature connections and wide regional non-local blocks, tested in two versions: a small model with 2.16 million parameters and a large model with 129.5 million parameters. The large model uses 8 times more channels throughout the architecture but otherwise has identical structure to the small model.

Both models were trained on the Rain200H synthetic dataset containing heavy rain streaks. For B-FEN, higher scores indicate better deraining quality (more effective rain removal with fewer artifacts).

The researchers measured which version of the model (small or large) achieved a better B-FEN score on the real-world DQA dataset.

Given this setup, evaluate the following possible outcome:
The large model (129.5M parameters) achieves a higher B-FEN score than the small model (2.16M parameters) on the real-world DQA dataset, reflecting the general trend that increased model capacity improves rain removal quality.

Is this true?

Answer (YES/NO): NO